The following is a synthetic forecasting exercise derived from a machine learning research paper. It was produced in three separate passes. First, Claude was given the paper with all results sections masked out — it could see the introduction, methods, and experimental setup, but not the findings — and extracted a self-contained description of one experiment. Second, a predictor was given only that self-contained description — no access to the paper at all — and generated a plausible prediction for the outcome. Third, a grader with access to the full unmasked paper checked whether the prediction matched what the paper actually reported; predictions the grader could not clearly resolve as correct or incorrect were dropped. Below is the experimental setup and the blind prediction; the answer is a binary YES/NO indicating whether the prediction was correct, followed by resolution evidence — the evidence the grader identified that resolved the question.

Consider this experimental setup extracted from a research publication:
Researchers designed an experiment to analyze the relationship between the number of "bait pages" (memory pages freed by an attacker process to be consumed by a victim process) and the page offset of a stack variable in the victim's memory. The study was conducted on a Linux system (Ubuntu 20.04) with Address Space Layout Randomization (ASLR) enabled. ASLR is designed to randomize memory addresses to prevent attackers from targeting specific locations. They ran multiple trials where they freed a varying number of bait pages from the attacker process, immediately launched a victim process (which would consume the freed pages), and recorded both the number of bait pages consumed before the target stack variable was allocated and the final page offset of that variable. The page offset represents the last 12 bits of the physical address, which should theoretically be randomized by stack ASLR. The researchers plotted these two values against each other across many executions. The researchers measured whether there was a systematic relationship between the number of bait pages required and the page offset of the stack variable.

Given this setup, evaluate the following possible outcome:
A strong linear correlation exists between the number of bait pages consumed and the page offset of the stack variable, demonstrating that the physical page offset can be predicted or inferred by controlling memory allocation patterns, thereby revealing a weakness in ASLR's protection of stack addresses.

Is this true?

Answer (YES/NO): NO